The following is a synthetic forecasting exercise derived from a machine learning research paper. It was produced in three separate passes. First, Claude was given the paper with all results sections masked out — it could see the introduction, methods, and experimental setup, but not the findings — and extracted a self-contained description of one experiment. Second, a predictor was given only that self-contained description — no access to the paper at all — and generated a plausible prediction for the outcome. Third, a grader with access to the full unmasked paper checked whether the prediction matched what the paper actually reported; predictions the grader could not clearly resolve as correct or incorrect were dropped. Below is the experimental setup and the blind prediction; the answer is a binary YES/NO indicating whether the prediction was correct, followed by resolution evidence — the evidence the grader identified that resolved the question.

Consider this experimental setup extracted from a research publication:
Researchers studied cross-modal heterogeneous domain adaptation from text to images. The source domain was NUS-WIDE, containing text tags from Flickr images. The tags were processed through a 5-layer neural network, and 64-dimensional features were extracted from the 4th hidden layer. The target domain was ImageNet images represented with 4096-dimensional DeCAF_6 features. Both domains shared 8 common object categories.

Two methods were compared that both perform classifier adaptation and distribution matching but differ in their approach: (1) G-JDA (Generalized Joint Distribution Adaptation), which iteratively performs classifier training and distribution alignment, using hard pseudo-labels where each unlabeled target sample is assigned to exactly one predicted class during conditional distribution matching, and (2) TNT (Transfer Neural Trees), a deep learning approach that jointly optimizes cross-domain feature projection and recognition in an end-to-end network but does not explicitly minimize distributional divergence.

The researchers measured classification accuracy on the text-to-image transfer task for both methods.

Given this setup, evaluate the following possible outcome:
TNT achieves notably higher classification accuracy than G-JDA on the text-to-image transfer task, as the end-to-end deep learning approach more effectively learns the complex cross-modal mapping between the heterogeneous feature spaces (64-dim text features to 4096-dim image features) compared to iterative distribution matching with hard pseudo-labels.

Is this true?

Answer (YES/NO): NO